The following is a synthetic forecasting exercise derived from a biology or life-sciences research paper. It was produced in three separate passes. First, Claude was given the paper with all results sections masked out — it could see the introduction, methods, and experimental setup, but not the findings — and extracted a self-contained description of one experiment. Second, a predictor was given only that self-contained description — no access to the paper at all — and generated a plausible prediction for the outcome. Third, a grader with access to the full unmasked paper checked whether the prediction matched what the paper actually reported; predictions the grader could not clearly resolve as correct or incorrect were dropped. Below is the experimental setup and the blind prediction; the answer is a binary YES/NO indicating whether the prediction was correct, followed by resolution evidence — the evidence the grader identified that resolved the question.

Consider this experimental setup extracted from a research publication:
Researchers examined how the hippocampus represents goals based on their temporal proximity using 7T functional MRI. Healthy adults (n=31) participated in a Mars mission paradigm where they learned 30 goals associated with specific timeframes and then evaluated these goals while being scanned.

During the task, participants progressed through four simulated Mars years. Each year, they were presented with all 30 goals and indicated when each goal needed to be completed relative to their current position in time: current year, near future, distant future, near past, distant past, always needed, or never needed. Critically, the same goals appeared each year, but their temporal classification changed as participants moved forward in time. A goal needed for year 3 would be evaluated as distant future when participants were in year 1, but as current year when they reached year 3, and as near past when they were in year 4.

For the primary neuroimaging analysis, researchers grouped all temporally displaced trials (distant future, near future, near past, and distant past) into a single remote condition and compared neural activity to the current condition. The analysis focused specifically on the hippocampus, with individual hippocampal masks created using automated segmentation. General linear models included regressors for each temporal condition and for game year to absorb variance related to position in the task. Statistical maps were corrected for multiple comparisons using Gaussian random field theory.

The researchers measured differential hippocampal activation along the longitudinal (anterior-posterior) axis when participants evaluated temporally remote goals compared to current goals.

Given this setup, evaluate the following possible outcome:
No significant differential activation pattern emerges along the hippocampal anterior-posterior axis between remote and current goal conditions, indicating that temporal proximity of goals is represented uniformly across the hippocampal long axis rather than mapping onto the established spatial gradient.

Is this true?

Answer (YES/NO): NO